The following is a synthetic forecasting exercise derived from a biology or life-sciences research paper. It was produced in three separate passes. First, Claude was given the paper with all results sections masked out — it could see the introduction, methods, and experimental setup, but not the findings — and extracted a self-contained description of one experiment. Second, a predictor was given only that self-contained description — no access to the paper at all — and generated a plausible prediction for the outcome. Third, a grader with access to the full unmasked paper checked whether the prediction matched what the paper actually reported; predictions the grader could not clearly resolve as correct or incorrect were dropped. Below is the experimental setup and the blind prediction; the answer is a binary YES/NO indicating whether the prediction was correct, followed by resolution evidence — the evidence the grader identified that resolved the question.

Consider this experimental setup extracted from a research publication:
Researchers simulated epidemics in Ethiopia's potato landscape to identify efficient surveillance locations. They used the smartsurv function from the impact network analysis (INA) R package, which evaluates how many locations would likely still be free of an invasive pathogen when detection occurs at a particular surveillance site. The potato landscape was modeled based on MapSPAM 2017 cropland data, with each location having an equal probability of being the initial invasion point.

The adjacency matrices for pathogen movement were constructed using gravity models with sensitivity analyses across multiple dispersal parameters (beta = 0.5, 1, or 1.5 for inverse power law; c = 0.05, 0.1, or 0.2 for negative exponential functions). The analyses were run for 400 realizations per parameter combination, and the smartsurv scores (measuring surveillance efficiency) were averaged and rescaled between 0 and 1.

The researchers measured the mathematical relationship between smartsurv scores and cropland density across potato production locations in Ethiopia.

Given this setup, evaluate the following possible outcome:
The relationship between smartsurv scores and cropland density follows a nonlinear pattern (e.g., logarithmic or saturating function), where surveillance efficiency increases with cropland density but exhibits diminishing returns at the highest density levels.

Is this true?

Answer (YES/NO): YES